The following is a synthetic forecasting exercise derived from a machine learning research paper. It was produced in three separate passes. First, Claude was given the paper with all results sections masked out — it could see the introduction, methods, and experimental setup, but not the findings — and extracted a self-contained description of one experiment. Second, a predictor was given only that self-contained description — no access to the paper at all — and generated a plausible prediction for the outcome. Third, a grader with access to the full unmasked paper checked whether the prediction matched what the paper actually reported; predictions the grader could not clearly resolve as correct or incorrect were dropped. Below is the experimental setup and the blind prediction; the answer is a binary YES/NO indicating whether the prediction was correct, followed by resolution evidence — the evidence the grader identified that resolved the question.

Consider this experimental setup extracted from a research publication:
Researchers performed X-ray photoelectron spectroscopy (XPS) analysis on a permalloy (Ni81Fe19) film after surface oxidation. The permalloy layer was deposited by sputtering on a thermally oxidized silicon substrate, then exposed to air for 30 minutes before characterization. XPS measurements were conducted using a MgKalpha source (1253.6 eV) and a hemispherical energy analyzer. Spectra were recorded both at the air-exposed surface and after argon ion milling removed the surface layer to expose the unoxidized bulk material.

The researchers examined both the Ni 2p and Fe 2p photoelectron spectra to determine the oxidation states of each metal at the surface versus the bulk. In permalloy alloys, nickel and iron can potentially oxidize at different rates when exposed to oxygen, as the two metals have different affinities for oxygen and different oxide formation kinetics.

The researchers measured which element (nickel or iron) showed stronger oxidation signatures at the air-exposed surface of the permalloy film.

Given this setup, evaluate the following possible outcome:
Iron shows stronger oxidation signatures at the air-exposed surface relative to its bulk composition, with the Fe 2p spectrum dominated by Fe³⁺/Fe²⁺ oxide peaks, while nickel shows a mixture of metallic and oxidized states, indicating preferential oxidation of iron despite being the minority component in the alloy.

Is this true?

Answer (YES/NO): YES